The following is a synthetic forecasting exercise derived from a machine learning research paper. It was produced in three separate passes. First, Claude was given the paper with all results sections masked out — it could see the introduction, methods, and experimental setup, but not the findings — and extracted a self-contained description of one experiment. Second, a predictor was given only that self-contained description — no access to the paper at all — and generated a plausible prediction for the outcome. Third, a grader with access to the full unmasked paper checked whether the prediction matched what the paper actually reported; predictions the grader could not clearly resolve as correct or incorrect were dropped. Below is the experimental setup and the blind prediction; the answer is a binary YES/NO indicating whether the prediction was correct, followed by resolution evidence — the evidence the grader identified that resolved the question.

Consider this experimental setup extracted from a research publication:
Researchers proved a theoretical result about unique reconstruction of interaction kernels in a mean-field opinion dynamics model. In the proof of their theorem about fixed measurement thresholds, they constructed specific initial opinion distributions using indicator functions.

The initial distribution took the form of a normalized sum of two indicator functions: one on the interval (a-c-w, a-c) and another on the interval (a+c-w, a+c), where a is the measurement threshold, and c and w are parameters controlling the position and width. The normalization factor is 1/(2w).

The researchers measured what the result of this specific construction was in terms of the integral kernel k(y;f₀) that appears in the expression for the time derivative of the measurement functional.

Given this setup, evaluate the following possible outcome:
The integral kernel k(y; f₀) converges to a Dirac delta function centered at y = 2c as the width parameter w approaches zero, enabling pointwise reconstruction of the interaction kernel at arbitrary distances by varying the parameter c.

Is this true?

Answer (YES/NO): NO